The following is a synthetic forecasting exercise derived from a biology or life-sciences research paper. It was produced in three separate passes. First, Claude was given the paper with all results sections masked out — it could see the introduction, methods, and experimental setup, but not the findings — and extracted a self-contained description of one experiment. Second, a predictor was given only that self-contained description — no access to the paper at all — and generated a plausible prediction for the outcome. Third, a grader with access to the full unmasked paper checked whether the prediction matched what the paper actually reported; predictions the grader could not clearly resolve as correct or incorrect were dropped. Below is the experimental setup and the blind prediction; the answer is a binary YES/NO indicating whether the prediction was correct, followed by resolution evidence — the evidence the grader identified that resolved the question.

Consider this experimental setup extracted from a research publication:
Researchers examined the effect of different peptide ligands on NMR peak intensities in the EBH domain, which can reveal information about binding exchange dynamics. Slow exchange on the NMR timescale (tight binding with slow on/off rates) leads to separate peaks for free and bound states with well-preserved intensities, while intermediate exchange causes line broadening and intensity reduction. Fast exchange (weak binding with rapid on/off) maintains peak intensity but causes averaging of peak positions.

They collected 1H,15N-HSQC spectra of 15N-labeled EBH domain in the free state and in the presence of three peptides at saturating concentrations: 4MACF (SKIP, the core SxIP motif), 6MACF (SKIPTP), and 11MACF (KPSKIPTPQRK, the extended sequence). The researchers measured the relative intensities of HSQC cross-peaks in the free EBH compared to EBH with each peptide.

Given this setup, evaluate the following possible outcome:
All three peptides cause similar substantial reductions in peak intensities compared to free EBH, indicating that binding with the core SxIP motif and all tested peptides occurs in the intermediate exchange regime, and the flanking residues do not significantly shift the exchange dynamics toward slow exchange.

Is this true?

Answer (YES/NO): NO